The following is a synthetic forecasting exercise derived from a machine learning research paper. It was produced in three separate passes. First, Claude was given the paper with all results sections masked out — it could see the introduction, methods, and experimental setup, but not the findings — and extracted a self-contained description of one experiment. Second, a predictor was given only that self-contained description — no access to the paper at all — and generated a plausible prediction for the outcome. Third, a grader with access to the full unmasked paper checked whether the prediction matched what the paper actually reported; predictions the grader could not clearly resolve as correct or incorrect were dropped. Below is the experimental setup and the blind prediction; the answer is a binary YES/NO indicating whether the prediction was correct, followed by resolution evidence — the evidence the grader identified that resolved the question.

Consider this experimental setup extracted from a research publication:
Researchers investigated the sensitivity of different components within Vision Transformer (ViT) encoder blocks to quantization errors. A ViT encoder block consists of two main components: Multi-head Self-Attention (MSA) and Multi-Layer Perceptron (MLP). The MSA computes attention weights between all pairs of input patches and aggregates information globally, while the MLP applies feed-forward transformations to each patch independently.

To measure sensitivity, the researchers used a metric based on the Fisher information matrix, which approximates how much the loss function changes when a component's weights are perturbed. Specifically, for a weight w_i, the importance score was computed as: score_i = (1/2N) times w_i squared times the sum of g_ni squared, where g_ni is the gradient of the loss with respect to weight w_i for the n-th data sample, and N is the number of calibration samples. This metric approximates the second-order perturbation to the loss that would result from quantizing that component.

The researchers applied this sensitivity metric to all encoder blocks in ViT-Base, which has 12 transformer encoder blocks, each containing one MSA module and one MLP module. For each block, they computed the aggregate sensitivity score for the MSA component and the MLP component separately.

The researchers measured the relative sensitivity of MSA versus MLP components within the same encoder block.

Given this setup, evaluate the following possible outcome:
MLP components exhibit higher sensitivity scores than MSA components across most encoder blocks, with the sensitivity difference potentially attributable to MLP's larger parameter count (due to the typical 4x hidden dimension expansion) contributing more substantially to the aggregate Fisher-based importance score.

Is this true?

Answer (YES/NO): NO